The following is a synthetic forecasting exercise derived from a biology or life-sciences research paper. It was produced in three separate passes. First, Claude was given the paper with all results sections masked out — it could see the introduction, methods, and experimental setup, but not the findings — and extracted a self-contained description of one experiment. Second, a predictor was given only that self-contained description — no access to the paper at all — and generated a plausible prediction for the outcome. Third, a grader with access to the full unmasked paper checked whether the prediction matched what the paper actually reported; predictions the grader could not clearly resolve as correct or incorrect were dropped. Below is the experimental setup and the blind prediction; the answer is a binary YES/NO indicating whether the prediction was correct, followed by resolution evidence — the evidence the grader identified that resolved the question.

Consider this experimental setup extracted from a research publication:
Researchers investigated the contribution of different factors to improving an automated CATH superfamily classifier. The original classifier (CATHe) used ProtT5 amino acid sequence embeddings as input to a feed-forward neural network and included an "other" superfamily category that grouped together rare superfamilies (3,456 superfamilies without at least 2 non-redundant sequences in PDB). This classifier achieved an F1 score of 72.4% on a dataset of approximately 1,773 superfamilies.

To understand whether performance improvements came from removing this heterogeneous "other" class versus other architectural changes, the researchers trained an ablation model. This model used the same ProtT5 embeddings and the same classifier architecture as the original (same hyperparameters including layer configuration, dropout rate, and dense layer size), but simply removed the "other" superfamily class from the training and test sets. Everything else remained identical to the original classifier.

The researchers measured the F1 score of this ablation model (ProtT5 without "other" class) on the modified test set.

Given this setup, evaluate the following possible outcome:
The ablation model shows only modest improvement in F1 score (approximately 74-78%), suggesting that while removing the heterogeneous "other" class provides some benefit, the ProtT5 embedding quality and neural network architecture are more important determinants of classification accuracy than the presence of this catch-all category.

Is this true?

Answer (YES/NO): NO